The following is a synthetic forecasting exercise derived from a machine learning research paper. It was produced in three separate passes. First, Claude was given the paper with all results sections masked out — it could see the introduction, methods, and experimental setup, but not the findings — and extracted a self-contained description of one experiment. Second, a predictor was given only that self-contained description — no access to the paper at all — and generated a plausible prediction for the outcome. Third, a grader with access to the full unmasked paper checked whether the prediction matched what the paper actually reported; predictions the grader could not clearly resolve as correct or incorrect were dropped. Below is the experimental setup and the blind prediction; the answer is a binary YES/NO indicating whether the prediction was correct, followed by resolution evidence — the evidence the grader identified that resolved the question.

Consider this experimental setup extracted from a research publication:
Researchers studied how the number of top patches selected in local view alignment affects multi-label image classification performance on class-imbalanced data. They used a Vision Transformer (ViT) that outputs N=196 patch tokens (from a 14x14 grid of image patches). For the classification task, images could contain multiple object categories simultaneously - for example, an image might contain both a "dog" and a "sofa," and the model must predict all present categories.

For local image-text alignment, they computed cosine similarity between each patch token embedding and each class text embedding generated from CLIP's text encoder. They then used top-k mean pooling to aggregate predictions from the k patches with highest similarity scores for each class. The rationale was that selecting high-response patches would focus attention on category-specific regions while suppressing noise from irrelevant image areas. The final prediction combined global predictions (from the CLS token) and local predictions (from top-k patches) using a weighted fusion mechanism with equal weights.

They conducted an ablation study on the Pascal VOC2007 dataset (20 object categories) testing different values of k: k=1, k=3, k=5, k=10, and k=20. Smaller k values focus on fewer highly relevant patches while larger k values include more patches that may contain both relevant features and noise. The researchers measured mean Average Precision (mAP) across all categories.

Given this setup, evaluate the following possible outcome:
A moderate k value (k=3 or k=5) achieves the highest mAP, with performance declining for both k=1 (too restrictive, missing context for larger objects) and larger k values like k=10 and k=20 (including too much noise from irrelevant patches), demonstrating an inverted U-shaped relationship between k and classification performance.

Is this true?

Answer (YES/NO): NO